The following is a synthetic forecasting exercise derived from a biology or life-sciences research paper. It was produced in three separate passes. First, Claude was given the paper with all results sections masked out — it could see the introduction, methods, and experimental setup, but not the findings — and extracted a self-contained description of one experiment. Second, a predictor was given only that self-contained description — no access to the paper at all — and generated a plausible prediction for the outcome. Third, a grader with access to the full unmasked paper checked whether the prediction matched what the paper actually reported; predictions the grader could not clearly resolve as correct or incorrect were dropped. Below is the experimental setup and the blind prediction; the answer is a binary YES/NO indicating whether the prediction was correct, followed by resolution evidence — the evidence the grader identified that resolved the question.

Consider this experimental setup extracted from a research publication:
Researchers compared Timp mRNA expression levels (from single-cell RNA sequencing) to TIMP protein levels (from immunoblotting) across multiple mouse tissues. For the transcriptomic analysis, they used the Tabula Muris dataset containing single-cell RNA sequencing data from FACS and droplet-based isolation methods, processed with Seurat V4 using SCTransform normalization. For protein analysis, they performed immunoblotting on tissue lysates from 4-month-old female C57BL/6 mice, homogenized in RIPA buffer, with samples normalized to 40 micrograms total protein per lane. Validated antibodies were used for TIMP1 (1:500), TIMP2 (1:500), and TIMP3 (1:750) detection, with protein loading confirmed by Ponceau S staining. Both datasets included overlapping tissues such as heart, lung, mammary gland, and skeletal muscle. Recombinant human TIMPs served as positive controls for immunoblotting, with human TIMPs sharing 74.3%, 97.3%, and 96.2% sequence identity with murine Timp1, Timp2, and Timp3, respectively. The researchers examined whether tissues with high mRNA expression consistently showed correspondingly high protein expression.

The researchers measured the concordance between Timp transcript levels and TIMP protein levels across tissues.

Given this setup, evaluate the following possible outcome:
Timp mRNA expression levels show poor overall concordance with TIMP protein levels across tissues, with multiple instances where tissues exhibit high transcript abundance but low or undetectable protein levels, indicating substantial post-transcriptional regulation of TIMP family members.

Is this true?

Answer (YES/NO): NO